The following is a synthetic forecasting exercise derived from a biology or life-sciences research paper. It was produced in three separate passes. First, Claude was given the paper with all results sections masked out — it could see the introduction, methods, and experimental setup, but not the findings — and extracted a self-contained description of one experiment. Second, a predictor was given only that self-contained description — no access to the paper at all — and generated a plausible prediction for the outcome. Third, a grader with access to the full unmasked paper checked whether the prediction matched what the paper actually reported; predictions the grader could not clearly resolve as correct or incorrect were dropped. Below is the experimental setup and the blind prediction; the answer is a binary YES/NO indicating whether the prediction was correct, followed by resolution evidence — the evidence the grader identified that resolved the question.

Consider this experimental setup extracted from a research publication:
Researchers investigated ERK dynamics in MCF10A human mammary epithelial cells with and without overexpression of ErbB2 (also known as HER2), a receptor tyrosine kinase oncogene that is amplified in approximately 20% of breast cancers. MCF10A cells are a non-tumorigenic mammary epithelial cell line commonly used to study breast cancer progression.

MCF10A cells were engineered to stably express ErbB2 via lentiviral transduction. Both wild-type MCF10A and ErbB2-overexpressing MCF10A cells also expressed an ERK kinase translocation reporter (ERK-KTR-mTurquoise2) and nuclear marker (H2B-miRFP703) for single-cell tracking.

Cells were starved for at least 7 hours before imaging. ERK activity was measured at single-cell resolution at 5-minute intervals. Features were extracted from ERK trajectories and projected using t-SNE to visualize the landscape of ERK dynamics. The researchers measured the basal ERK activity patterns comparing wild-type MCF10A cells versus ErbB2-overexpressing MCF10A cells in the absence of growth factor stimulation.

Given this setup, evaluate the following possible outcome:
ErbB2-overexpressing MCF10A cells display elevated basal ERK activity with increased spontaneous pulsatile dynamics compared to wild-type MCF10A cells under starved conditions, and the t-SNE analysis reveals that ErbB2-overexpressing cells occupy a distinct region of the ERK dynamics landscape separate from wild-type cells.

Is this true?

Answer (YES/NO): NO